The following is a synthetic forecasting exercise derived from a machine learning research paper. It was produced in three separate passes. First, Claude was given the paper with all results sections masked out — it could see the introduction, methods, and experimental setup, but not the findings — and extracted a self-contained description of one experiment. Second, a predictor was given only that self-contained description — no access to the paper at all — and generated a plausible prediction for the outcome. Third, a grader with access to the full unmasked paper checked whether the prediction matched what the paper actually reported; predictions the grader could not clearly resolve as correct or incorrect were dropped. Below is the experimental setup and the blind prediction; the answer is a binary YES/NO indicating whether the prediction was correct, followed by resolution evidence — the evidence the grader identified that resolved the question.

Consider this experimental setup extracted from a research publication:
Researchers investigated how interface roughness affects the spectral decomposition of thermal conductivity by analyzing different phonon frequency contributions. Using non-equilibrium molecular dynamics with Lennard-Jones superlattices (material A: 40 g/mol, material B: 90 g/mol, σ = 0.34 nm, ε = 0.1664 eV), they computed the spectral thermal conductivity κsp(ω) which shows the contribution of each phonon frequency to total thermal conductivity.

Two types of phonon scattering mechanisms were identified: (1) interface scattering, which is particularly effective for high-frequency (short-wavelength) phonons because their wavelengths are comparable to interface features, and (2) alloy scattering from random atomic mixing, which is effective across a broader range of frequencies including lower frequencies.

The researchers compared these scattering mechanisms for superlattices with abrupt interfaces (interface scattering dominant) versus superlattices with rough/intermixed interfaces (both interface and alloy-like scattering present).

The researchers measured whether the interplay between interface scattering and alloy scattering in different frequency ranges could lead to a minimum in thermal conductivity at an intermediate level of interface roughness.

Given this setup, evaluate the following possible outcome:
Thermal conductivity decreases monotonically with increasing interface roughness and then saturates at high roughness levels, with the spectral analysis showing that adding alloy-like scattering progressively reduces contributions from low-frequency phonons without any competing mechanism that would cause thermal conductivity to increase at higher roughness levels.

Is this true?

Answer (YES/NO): NO